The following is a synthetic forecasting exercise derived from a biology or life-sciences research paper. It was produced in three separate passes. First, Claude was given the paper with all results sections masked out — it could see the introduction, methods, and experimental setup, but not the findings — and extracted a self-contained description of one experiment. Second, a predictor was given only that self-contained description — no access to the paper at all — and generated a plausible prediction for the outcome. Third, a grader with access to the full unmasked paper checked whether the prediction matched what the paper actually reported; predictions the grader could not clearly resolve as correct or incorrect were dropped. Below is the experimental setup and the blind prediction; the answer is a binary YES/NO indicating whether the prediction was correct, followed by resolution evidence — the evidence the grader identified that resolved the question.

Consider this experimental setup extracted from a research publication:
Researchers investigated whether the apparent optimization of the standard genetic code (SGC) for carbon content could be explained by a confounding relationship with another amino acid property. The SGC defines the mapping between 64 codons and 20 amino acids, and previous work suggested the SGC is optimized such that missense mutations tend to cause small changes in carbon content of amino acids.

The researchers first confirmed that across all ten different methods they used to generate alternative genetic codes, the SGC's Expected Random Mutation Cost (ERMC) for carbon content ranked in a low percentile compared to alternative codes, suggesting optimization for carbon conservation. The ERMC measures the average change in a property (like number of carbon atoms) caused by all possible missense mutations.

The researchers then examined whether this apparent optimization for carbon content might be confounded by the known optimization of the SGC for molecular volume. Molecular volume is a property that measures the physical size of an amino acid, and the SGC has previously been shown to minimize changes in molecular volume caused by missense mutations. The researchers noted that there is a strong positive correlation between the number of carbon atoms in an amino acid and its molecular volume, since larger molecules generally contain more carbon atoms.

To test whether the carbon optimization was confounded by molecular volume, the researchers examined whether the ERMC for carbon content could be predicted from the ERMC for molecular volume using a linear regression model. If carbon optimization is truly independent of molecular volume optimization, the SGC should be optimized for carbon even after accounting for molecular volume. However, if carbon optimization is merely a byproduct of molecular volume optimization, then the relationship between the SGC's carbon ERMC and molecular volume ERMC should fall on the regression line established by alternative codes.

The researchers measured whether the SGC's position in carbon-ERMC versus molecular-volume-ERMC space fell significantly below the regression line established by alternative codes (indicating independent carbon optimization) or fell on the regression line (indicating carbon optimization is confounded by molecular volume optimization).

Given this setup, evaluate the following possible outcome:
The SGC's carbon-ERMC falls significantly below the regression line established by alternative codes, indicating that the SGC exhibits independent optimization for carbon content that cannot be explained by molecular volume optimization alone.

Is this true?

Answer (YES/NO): NO